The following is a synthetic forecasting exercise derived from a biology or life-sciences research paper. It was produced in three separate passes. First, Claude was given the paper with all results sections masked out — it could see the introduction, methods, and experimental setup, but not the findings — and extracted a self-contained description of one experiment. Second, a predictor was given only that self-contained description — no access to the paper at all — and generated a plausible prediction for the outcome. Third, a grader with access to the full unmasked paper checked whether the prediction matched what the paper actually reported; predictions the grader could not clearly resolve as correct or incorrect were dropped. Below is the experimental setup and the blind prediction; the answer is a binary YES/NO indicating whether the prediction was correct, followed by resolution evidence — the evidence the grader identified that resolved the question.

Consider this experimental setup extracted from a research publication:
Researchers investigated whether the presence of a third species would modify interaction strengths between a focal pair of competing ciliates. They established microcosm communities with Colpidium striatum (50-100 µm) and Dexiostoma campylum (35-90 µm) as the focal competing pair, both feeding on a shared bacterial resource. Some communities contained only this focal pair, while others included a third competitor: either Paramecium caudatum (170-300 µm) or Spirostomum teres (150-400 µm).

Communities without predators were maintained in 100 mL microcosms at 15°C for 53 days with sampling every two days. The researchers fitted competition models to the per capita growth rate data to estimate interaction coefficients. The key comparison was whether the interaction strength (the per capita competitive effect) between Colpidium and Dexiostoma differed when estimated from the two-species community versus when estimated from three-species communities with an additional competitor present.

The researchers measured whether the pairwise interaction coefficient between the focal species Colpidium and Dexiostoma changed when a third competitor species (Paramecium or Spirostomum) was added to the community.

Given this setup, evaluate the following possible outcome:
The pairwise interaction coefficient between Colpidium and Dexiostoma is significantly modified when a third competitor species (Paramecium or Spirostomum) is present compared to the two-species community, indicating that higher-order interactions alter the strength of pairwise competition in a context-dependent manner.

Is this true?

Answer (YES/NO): NO